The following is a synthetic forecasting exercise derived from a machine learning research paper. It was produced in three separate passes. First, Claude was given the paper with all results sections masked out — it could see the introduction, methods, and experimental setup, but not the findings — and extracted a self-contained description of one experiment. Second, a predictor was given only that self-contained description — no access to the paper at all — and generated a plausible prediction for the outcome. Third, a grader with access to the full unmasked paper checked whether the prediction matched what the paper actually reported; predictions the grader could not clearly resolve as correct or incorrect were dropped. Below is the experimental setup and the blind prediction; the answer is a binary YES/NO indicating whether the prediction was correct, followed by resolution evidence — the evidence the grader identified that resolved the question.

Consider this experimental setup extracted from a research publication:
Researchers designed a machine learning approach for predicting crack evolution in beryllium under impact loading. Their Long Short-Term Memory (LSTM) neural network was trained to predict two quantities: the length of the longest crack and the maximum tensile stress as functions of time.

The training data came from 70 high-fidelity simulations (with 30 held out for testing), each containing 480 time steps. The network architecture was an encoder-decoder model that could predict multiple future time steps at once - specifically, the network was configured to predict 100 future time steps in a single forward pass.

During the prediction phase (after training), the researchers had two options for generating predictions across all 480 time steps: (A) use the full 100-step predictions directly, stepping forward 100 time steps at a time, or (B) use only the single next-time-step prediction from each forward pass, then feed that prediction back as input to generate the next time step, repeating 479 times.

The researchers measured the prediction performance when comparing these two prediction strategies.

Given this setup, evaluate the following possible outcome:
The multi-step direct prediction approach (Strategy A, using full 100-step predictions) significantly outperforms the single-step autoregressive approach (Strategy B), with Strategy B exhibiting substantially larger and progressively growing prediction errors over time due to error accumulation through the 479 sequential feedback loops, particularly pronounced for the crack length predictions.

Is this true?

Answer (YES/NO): NO